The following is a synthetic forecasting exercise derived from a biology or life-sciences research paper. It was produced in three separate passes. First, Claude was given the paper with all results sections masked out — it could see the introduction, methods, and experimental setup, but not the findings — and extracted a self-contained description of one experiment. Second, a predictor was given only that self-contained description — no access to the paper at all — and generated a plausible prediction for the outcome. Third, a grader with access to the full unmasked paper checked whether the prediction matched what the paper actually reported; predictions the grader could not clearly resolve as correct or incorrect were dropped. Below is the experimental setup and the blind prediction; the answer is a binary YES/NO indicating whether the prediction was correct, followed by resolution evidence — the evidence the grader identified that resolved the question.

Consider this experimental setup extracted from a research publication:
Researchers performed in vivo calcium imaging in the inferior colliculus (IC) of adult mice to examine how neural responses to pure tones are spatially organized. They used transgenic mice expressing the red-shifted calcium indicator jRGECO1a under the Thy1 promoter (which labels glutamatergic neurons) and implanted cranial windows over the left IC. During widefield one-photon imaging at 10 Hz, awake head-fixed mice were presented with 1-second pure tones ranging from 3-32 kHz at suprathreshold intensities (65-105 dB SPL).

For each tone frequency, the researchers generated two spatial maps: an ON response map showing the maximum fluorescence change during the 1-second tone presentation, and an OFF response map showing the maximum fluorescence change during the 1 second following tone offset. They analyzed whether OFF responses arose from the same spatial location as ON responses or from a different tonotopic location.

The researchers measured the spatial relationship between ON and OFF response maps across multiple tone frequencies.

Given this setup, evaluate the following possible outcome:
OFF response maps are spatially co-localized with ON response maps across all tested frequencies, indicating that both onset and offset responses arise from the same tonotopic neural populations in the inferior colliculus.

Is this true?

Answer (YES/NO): NO